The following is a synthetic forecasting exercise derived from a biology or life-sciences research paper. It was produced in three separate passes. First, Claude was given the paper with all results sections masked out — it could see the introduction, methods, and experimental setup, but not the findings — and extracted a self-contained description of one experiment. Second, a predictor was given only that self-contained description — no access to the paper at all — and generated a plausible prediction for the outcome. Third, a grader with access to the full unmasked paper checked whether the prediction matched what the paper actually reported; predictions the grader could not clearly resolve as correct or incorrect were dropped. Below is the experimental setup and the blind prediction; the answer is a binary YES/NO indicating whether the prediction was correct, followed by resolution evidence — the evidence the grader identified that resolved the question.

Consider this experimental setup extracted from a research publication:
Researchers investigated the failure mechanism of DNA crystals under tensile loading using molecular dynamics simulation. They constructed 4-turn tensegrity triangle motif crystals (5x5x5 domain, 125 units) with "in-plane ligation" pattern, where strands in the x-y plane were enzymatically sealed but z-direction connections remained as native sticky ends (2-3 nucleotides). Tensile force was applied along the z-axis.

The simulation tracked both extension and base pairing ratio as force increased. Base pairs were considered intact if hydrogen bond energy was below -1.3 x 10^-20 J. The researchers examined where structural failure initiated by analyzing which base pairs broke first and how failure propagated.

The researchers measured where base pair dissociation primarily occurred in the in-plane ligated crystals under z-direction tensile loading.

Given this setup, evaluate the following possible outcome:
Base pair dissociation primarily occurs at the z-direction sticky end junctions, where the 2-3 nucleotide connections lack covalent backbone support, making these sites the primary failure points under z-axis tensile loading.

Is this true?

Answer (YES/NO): YES